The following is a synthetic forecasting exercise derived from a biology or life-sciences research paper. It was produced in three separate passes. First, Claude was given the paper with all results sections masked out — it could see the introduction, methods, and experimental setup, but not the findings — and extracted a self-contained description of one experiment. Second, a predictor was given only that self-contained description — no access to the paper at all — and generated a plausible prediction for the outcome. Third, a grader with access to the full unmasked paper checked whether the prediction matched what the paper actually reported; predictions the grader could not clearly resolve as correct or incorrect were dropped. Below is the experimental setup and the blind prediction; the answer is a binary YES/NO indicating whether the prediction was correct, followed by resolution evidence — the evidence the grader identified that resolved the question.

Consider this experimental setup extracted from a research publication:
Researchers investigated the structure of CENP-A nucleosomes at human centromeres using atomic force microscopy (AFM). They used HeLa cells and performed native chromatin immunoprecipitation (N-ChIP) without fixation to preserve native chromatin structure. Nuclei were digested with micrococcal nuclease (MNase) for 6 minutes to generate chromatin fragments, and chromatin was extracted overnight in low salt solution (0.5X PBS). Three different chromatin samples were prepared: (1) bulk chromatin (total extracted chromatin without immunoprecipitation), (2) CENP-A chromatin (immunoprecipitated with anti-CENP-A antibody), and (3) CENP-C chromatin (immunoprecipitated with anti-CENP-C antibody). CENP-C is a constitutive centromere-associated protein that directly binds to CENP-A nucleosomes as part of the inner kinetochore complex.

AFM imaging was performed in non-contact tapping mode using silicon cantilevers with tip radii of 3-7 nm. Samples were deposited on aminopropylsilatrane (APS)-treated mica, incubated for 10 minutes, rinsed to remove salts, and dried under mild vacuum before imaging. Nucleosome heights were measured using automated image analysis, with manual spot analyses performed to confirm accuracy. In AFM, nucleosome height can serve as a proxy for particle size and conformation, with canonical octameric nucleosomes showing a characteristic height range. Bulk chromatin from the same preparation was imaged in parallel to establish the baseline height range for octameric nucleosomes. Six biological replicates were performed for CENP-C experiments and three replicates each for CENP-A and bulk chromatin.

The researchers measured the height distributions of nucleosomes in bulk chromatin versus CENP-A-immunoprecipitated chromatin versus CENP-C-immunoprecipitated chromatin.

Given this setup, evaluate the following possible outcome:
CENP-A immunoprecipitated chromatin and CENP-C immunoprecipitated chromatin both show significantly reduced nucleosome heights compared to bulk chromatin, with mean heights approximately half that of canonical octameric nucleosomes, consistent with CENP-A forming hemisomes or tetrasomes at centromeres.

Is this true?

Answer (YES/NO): NO